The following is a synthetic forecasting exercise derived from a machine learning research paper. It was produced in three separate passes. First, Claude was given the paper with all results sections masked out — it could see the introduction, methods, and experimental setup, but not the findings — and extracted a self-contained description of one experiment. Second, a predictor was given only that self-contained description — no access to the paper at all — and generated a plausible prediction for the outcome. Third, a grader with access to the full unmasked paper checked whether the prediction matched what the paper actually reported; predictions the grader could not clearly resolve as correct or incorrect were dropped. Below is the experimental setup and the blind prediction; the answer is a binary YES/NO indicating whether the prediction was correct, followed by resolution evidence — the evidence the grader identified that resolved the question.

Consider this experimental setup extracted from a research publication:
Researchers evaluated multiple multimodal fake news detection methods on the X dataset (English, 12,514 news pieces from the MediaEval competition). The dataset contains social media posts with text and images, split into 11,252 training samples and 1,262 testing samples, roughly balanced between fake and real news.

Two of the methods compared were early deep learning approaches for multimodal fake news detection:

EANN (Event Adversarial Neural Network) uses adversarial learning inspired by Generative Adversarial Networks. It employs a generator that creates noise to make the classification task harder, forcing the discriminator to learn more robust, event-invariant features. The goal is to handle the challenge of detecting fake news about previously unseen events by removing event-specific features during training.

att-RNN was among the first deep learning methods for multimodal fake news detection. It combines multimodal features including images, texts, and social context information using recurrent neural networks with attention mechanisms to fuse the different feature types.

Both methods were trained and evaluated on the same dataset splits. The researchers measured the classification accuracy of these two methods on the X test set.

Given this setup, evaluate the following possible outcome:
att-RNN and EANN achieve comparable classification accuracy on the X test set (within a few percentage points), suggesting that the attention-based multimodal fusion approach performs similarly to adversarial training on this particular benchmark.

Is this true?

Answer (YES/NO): YES